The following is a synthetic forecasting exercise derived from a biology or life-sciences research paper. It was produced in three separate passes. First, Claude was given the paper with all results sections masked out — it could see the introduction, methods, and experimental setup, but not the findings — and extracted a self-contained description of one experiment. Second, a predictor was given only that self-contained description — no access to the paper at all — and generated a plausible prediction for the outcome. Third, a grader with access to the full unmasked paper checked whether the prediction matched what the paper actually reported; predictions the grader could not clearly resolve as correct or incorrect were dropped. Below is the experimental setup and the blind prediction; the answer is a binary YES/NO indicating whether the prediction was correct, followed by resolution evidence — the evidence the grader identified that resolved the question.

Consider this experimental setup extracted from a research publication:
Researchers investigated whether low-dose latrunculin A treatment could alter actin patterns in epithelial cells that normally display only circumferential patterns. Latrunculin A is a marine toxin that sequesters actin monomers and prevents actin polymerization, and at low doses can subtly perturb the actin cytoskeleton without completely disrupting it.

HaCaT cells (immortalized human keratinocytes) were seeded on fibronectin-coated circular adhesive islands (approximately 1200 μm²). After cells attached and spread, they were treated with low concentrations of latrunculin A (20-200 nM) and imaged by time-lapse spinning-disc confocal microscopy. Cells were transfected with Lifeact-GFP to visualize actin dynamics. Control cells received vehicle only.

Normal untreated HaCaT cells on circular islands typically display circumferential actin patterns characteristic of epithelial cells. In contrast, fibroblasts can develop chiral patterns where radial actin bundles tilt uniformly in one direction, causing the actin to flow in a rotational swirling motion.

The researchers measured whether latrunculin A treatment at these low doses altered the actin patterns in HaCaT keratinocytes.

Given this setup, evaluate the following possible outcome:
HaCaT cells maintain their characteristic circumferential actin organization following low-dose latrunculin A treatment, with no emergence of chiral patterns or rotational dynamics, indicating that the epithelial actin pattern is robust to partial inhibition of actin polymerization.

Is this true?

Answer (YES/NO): NO